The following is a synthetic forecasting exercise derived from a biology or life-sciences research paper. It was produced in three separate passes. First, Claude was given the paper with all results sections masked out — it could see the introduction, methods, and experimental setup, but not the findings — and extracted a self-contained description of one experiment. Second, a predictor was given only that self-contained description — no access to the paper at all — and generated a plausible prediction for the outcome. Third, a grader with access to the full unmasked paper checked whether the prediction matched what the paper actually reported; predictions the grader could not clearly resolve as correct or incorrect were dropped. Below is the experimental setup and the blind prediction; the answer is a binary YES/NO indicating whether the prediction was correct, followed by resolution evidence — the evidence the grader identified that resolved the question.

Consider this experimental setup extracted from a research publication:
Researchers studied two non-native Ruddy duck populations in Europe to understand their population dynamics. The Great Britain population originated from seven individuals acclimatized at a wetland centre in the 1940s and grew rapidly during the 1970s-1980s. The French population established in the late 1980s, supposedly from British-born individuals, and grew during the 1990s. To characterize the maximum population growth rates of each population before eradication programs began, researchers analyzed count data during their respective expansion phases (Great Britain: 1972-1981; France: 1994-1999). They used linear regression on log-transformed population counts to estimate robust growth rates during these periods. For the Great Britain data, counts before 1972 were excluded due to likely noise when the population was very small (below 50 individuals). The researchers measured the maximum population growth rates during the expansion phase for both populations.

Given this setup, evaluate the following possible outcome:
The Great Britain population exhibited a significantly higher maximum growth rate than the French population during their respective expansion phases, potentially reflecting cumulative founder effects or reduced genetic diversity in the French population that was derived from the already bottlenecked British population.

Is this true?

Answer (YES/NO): NO